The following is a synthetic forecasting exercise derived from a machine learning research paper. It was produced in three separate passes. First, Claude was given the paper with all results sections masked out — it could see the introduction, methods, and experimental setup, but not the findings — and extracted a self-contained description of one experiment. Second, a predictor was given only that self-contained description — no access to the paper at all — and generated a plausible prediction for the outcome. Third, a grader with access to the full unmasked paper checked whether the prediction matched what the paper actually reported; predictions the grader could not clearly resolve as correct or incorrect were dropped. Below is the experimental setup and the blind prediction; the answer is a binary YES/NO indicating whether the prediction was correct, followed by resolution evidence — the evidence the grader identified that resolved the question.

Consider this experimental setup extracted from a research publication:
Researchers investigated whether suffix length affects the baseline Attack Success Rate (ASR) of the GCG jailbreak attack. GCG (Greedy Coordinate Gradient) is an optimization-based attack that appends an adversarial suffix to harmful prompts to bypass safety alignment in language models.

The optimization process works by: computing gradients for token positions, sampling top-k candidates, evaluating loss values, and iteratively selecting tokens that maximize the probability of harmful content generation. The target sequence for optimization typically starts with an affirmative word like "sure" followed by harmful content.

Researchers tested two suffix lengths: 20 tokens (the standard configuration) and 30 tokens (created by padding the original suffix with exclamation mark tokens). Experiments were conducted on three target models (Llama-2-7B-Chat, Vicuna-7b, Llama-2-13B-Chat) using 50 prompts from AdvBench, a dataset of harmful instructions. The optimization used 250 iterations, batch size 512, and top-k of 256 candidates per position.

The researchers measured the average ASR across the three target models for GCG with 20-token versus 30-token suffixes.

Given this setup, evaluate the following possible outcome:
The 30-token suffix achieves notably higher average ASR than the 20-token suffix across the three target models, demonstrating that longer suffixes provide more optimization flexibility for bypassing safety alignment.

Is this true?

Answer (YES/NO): NO